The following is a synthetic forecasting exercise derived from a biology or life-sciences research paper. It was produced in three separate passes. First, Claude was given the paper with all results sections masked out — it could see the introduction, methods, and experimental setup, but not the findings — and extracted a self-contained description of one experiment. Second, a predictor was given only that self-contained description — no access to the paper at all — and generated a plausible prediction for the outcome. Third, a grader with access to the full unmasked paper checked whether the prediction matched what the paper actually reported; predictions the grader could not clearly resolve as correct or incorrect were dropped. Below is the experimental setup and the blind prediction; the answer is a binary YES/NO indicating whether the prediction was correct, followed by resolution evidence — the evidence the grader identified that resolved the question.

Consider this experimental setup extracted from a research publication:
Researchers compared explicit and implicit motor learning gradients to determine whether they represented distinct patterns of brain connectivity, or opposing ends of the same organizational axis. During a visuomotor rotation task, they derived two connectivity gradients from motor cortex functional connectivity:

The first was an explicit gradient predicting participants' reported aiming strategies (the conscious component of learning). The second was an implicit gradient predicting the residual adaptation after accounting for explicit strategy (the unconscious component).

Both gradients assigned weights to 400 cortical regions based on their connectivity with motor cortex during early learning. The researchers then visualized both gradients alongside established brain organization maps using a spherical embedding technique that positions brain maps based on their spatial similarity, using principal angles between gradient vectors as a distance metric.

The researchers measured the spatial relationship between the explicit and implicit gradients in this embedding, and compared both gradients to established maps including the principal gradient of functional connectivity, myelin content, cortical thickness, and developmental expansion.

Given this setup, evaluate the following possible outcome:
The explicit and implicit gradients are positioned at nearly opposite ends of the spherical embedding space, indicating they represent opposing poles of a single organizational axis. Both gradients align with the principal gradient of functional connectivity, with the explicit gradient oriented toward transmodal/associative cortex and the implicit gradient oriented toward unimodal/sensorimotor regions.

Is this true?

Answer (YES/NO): NO